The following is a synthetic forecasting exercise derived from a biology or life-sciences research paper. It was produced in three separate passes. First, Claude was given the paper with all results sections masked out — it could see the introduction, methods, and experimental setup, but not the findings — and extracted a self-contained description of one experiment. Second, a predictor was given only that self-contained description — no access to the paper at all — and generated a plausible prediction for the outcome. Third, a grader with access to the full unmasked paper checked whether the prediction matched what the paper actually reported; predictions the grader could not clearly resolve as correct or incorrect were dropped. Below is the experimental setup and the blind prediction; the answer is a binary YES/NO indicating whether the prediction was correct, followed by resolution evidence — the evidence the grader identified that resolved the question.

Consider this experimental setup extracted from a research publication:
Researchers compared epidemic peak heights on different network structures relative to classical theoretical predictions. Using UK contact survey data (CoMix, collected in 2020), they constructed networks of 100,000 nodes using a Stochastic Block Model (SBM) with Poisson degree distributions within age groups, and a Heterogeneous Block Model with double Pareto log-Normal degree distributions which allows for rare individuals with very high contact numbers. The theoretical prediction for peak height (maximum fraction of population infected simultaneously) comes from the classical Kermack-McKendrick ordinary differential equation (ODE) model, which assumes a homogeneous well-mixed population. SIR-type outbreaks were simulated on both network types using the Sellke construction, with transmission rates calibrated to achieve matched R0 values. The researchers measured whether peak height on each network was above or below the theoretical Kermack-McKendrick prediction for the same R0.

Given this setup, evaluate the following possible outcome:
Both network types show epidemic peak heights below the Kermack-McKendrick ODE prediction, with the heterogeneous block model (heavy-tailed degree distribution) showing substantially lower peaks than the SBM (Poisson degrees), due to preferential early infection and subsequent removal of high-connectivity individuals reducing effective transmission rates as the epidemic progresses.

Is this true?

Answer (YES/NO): NO